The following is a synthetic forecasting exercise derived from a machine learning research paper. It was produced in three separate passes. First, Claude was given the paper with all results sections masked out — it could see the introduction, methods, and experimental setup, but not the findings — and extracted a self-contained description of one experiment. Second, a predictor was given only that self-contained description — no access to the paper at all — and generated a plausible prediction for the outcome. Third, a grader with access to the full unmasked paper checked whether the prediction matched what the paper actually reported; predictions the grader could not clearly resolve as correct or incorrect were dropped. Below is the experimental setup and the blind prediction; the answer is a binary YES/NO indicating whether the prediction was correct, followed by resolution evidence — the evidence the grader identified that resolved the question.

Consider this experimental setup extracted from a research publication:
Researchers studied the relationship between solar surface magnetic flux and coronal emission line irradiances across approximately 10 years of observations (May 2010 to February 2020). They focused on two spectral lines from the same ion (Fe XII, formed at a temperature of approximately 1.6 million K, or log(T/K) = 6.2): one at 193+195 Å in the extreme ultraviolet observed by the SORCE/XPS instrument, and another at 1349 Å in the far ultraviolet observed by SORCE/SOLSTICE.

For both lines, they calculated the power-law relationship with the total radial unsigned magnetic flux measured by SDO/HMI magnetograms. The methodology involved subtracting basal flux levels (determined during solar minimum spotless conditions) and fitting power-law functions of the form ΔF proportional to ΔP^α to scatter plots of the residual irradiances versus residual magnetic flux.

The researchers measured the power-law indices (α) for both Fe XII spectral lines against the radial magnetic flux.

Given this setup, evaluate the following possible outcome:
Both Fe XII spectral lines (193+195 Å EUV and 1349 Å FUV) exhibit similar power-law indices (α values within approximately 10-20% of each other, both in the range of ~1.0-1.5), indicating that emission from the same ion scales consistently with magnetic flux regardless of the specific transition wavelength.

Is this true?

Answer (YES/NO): NO